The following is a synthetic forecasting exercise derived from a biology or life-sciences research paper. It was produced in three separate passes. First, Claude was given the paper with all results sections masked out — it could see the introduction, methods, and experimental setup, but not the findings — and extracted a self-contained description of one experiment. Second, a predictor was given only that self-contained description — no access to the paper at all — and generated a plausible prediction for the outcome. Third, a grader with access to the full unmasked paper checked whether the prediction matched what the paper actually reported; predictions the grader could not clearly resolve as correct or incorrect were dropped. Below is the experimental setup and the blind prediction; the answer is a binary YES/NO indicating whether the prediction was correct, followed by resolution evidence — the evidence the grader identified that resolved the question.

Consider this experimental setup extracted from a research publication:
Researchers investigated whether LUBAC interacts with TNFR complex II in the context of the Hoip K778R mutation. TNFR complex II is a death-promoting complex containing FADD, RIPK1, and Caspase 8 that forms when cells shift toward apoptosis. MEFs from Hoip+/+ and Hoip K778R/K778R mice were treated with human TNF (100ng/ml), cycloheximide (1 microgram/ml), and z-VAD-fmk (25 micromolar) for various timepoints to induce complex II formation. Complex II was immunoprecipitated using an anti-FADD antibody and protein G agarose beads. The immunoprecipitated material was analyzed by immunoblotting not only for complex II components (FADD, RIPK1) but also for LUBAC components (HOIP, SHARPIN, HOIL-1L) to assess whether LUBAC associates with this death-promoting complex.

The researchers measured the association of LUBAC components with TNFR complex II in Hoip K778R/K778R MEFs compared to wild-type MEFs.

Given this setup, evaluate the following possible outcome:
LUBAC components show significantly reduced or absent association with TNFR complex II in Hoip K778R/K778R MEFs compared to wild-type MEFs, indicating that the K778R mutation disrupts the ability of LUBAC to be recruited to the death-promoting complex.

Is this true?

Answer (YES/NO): NO